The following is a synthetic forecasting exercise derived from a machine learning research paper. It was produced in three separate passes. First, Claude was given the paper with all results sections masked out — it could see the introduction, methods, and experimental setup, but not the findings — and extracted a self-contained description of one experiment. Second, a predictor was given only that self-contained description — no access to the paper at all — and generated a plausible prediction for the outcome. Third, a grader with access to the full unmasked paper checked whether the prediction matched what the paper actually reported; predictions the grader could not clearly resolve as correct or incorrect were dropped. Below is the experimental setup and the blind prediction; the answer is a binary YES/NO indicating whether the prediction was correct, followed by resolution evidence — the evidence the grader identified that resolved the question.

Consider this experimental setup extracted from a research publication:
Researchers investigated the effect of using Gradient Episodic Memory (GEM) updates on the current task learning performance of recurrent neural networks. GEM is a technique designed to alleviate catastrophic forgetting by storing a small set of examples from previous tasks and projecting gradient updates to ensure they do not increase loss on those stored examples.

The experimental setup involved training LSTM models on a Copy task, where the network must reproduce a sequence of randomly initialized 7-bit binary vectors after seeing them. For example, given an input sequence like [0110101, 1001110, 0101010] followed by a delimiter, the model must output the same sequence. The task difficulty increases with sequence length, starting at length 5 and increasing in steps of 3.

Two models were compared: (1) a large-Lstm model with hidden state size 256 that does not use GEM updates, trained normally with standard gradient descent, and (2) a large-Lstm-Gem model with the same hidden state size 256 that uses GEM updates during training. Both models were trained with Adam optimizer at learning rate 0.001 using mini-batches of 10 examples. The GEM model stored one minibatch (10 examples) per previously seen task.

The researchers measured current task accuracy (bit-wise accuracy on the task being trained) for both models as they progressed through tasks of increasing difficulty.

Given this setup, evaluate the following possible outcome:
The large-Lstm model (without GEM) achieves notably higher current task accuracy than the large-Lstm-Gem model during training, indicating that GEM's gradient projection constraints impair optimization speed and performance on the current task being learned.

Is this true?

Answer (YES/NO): YES